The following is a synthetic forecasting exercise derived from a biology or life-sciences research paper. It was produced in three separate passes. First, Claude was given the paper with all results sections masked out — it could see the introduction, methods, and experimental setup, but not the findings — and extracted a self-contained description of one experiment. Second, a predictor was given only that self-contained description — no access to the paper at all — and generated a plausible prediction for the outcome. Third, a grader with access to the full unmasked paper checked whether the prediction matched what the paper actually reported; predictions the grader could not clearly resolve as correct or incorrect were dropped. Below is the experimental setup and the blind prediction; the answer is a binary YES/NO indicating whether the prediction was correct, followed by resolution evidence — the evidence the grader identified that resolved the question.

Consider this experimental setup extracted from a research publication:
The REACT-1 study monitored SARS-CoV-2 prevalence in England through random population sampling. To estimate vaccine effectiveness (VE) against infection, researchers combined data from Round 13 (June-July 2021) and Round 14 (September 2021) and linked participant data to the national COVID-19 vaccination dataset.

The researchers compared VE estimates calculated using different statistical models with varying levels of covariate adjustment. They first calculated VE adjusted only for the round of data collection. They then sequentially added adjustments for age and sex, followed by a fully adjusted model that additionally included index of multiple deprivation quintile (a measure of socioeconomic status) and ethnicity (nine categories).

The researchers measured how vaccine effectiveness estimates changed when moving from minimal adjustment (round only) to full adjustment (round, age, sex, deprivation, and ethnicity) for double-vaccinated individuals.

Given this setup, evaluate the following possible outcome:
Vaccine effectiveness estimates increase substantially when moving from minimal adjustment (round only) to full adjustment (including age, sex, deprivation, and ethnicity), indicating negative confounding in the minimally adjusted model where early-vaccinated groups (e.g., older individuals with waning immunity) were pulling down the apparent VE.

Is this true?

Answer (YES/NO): NO